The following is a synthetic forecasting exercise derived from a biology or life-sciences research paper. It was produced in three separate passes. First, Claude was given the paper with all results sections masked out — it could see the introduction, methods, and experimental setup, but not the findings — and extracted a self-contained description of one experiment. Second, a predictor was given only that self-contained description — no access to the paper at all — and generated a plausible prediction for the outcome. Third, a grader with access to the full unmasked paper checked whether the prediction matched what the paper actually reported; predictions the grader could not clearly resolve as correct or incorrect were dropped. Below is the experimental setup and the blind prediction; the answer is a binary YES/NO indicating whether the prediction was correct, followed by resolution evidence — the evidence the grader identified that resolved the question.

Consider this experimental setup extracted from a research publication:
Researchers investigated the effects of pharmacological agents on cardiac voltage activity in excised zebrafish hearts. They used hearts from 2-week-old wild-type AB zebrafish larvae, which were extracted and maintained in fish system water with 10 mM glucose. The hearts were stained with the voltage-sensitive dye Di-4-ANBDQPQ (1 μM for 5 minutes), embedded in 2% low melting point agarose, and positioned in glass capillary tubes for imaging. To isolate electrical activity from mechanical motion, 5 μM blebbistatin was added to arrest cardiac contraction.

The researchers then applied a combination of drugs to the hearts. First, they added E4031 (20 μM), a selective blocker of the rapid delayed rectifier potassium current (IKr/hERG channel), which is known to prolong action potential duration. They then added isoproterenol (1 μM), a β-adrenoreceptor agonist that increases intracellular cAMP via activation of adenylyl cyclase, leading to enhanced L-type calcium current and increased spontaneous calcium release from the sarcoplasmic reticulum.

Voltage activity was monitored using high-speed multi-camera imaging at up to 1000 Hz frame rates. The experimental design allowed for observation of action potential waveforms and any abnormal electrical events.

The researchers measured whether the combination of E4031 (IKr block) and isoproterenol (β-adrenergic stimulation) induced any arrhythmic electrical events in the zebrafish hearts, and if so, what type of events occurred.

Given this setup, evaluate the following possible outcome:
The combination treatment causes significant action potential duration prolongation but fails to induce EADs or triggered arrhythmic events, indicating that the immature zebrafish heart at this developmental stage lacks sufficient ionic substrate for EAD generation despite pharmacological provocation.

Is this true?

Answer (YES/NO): NO